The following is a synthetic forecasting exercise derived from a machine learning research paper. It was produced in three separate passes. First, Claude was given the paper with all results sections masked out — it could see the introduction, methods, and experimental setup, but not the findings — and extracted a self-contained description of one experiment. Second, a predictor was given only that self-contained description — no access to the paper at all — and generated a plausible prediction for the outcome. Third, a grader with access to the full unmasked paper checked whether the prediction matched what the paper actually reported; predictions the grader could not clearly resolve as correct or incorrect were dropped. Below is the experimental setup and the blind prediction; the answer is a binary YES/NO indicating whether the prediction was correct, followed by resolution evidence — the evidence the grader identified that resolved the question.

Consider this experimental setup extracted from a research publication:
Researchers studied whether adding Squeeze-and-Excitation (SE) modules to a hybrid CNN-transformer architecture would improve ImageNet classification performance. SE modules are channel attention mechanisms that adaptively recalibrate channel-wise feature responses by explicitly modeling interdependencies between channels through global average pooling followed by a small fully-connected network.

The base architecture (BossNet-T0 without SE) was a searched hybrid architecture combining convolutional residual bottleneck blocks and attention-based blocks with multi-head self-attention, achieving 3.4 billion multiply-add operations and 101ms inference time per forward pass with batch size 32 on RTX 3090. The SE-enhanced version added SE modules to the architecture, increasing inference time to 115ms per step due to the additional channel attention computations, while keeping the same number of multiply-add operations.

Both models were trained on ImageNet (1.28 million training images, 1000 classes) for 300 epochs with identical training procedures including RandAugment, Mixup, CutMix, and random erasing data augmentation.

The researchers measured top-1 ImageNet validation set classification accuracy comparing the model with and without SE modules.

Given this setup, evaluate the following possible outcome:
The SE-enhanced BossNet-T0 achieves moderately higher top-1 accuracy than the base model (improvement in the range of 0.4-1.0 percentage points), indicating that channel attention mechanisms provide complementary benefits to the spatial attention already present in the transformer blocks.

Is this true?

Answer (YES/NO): NO